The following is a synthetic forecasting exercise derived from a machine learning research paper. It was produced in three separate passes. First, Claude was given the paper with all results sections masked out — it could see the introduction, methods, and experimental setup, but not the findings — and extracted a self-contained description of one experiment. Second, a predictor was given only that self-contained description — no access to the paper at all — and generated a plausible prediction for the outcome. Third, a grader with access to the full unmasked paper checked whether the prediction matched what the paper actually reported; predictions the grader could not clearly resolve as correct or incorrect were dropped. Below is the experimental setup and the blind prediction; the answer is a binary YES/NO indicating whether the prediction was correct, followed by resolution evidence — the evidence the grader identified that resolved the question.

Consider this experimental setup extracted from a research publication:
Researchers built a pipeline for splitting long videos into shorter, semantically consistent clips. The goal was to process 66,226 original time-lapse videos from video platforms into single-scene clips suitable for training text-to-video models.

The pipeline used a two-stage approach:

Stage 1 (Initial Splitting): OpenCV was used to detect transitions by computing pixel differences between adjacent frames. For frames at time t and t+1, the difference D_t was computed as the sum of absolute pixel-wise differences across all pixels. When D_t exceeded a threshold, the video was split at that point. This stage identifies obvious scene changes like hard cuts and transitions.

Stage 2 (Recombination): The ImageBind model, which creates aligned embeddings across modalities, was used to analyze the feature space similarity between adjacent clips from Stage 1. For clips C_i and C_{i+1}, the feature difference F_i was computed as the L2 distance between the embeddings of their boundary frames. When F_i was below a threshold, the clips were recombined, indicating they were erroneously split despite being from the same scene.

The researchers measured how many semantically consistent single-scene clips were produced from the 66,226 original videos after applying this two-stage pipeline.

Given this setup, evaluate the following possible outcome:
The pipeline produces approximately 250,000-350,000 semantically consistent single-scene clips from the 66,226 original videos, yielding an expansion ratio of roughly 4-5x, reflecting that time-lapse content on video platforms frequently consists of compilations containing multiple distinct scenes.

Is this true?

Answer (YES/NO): NO